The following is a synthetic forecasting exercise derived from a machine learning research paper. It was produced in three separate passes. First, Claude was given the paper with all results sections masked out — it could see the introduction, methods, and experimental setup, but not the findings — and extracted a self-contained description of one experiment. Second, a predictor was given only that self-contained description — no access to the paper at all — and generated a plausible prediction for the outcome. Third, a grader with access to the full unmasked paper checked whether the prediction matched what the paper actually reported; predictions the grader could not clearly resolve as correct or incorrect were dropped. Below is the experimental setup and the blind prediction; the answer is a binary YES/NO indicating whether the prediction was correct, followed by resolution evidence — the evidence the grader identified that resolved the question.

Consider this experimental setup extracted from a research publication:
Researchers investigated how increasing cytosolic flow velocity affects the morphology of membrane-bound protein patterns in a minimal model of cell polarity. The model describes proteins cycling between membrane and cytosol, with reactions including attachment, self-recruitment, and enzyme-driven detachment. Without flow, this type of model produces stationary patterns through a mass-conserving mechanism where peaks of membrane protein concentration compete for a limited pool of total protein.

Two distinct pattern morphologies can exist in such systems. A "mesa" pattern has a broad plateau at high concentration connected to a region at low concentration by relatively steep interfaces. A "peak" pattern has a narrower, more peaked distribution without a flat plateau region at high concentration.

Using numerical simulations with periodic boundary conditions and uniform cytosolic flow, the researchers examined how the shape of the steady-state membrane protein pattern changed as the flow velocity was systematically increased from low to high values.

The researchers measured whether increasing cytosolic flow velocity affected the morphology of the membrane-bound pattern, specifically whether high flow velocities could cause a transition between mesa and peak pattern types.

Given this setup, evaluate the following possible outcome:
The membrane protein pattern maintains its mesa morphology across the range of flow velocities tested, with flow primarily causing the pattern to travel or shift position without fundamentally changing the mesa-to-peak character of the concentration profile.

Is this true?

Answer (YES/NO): NO